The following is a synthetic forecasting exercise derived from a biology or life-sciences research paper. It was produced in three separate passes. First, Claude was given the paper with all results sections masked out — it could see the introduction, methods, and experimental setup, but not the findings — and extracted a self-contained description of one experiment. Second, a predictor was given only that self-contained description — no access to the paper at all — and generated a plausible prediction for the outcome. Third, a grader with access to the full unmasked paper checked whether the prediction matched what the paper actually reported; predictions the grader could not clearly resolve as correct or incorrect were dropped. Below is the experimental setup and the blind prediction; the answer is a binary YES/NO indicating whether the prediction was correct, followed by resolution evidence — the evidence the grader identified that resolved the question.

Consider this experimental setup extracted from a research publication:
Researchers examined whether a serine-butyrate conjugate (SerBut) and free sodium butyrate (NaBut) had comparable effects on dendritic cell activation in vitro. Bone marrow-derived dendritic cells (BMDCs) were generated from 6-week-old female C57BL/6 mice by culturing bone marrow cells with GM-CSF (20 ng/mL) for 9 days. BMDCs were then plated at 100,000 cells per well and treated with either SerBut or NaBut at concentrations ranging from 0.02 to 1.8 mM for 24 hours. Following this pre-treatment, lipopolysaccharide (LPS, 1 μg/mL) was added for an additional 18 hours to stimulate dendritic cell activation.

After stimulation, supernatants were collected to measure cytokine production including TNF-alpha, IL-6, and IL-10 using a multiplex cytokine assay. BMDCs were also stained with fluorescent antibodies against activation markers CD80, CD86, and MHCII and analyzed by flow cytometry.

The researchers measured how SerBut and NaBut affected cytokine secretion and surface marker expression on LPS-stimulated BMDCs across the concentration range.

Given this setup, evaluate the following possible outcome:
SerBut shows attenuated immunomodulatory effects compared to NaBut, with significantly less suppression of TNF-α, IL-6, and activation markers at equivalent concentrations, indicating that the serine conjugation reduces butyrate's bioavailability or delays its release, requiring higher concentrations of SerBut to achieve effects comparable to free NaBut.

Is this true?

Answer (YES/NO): NO